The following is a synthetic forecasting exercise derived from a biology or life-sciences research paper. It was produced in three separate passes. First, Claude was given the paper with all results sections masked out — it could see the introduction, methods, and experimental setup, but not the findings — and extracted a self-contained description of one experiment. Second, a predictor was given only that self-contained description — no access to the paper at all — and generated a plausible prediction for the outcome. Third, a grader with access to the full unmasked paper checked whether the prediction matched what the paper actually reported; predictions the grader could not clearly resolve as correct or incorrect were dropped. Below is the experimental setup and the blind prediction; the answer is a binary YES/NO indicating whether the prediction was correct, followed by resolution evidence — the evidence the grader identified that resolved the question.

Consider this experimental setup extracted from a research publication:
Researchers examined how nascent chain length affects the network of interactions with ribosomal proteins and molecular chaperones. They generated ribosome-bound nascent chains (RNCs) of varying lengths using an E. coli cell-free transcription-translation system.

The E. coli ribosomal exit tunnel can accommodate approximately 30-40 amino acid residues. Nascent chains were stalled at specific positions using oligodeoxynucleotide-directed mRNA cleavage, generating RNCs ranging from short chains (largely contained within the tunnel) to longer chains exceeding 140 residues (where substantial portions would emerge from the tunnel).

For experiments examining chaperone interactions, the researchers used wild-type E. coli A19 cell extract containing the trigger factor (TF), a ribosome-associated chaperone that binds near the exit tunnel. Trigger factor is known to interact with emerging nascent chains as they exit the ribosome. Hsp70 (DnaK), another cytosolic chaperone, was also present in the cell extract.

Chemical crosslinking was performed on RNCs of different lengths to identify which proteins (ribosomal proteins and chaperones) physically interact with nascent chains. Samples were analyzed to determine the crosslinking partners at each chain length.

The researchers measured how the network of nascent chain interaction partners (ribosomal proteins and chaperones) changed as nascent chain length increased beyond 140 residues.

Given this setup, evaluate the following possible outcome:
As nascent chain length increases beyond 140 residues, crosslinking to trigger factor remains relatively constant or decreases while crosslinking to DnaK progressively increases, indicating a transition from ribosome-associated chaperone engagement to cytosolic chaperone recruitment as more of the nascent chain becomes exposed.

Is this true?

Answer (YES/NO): NO